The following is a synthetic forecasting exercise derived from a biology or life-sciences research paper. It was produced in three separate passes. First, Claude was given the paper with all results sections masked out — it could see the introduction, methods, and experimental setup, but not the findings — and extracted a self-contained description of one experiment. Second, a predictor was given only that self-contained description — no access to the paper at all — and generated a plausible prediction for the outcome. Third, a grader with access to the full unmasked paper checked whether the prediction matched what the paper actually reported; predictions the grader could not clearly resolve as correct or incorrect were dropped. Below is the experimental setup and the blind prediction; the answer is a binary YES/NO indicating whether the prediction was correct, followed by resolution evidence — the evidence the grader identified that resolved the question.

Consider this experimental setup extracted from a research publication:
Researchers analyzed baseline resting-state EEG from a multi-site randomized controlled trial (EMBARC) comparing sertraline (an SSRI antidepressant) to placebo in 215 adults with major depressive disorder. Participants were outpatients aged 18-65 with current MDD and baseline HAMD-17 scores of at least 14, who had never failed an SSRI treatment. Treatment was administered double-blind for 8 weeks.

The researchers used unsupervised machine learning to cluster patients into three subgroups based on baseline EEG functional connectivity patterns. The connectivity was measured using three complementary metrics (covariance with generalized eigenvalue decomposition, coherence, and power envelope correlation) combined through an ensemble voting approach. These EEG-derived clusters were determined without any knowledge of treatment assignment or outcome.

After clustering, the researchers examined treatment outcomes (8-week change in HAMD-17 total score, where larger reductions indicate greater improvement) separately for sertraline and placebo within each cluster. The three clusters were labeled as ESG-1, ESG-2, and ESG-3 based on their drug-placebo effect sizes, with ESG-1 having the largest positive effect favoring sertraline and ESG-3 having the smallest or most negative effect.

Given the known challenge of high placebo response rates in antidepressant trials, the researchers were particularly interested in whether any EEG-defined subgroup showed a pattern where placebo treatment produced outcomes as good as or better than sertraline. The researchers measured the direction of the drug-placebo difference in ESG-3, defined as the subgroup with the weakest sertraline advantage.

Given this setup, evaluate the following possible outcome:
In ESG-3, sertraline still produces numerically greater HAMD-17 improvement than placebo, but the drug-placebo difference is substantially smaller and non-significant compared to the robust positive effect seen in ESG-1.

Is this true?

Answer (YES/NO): NO